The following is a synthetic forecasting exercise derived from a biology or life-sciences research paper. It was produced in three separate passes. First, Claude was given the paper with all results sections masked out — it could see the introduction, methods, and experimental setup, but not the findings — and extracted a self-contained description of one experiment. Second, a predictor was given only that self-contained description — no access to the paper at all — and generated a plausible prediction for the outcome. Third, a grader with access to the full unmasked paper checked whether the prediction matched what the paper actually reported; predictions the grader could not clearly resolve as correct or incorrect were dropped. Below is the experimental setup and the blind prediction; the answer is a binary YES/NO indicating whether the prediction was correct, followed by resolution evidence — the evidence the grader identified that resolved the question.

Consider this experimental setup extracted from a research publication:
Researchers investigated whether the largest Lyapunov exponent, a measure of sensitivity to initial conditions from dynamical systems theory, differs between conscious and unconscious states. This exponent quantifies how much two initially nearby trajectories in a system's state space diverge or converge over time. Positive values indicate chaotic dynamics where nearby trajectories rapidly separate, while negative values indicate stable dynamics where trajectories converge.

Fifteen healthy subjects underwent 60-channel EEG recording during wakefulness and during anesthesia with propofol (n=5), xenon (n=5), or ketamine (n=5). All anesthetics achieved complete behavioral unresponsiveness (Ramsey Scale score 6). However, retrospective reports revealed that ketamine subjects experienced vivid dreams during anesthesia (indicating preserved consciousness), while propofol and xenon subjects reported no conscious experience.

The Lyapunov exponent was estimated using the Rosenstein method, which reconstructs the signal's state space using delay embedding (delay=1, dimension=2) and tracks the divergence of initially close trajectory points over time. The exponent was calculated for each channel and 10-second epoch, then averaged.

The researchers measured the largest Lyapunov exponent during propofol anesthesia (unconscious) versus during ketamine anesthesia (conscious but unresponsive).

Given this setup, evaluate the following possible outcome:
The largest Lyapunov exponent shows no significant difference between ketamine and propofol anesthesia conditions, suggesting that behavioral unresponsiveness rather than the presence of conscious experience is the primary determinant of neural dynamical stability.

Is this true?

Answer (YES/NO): NO